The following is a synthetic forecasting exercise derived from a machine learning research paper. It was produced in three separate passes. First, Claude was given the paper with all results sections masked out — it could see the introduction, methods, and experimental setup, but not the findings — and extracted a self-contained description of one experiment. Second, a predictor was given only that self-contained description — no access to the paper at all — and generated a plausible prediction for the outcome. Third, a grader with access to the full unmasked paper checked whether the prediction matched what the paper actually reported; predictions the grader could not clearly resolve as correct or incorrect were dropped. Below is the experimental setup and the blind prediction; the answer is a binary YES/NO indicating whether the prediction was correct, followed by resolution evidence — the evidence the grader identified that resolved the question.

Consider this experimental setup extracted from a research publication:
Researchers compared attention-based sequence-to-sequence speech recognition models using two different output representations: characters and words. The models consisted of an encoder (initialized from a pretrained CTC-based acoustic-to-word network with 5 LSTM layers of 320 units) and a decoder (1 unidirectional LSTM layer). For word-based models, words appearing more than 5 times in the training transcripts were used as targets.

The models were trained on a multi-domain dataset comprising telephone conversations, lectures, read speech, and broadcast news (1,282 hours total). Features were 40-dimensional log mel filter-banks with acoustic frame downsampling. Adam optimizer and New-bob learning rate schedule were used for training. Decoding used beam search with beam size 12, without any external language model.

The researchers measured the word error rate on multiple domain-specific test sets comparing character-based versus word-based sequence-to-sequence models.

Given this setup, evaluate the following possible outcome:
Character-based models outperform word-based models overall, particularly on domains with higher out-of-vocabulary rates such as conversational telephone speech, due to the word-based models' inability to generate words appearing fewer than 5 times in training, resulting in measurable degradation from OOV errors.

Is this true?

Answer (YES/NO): NO